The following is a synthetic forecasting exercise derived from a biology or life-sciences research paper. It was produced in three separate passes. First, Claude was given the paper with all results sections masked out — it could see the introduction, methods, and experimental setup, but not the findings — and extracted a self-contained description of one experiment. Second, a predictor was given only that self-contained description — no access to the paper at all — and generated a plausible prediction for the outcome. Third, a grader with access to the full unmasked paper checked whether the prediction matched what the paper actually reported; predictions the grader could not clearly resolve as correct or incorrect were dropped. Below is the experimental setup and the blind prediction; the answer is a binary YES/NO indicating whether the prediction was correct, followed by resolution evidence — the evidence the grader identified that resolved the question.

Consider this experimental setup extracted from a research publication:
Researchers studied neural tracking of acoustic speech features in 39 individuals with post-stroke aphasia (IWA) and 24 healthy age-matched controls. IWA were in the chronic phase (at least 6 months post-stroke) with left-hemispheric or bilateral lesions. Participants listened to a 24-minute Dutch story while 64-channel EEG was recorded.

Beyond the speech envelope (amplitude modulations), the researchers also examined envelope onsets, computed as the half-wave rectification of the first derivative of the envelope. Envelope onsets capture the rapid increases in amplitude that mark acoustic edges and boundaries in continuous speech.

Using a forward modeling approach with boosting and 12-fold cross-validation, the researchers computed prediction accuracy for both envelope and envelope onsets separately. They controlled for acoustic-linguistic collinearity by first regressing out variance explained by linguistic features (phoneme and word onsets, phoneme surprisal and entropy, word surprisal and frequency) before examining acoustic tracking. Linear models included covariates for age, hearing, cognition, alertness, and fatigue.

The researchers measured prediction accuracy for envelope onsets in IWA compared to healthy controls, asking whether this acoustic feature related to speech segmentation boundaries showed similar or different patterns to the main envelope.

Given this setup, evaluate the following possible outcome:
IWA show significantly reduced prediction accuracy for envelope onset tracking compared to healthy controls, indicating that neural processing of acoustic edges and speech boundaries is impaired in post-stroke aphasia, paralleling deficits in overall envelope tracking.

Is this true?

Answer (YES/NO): NO